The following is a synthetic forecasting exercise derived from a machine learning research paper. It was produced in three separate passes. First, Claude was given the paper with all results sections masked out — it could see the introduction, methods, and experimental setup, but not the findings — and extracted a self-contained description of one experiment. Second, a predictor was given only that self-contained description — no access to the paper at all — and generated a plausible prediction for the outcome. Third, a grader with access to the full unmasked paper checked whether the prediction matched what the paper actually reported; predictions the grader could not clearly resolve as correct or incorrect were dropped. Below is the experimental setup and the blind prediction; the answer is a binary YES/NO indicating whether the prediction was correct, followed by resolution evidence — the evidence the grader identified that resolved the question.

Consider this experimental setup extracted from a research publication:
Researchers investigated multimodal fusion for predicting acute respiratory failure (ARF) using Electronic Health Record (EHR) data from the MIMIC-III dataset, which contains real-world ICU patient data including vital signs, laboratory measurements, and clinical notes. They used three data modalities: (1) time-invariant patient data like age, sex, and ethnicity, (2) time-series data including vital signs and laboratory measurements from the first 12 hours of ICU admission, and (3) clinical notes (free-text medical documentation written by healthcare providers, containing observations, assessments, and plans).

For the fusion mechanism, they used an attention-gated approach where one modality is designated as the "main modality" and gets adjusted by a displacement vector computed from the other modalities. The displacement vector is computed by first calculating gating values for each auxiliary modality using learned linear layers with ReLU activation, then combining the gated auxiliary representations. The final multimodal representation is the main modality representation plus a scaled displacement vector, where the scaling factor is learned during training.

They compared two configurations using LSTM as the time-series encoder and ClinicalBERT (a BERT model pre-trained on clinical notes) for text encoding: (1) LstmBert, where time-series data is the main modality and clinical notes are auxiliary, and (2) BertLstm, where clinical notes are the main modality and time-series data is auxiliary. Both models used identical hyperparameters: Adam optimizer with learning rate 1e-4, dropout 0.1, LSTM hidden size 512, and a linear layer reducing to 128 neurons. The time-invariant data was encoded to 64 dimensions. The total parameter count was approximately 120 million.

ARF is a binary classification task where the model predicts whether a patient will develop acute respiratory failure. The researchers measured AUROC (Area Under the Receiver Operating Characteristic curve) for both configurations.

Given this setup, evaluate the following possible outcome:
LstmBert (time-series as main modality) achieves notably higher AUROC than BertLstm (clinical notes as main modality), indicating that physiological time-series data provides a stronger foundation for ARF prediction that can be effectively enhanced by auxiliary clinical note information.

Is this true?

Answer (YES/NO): YES